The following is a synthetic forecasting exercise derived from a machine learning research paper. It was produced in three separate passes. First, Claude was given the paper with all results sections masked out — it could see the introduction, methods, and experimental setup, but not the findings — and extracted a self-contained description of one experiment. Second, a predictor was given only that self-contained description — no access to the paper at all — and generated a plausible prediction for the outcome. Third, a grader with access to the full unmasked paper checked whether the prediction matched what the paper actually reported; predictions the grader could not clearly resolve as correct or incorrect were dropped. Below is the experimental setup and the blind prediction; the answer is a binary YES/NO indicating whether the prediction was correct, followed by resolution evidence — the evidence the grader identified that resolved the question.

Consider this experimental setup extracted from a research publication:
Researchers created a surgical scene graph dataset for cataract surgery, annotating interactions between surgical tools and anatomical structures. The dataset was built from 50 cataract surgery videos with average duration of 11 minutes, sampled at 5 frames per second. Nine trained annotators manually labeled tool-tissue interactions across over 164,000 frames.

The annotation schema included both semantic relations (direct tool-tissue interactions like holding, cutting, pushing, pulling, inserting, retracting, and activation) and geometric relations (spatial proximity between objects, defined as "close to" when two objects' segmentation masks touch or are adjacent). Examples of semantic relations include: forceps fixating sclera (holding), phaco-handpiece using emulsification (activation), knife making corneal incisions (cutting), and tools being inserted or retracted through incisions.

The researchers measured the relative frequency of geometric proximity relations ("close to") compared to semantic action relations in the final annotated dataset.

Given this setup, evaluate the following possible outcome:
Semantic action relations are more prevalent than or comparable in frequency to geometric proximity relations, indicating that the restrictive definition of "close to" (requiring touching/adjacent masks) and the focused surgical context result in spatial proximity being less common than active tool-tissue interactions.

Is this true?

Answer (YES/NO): NO